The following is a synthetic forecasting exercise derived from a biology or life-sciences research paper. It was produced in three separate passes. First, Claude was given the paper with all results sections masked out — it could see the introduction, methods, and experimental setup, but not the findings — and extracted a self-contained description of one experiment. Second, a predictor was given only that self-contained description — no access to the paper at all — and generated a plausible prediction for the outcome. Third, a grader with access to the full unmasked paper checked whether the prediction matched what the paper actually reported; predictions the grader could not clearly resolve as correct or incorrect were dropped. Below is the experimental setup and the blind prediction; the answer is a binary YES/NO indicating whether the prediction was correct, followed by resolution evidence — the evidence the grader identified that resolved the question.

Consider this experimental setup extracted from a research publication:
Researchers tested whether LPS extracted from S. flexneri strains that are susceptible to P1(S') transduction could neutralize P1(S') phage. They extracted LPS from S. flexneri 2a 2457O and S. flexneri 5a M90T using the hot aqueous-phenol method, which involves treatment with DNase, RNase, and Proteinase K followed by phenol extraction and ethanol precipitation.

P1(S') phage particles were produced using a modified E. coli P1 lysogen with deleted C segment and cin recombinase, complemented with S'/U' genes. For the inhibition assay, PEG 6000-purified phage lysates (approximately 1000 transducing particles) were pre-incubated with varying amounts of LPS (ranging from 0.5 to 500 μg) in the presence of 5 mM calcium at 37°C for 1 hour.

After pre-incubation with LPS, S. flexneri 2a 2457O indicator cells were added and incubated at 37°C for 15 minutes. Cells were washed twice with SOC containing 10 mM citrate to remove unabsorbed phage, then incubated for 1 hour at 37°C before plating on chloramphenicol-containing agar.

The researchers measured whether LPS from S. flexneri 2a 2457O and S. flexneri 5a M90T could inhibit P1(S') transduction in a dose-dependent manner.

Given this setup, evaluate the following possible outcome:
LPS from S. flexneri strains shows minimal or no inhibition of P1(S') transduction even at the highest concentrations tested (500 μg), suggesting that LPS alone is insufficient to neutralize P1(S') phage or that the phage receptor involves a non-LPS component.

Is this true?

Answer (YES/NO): NO